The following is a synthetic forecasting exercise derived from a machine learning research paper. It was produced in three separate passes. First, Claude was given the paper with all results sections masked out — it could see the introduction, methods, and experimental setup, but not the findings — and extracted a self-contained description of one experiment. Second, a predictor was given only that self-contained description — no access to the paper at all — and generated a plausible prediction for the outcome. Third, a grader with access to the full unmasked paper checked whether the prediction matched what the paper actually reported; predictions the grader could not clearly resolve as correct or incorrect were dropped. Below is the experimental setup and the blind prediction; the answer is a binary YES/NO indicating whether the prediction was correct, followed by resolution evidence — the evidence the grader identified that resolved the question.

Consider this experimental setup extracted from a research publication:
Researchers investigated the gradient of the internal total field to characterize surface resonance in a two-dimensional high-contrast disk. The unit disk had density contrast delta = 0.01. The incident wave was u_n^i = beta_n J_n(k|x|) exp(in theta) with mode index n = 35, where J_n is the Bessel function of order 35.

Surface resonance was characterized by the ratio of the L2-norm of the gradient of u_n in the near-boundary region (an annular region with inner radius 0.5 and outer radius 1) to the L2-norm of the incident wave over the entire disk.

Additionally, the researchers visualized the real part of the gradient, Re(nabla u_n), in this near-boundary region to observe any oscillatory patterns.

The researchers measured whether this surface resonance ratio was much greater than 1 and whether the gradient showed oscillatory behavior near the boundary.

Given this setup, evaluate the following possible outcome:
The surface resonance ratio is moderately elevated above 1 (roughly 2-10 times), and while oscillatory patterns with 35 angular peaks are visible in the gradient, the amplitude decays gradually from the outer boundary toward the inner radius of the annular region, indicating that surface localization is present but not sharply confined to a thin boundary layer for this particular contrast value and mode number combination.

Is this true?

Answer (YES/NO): NO